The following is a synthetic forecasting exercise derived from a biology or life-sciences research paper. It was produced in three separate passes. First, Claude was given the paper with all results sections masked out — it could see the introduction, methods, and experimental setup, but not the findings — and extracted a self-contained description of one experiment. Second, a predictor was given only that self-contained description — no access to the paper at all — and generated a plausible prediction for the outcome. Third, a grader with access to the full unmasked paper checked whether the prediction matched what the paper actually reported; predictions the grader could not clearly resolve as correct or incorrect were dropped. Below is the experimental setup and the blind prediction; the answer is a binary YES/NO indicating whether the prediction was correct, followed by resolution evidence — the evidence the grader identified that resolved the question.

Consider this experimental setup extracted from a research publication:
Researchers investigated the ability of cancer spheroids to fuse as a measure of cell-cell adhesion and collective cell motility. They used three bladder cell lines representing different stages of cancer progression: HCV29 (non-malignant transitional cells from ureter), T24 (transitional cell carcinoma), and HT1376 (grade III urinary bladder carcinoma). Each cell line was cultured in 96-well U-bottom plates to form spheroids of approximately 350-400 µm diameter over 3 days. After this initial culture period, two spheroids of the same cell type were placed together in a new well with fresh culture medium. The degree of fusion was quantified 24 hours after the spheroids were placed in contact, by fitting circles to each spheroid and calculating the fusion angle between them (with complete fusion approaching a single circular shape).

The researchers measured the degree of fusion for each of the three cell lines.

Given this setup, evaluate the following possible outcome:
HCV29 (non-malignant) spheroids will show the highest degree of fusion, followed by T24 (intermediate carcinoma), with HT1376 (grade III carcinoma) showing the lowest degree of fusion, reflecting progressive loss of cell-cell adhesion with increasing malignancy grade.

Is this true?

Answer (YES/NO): YES